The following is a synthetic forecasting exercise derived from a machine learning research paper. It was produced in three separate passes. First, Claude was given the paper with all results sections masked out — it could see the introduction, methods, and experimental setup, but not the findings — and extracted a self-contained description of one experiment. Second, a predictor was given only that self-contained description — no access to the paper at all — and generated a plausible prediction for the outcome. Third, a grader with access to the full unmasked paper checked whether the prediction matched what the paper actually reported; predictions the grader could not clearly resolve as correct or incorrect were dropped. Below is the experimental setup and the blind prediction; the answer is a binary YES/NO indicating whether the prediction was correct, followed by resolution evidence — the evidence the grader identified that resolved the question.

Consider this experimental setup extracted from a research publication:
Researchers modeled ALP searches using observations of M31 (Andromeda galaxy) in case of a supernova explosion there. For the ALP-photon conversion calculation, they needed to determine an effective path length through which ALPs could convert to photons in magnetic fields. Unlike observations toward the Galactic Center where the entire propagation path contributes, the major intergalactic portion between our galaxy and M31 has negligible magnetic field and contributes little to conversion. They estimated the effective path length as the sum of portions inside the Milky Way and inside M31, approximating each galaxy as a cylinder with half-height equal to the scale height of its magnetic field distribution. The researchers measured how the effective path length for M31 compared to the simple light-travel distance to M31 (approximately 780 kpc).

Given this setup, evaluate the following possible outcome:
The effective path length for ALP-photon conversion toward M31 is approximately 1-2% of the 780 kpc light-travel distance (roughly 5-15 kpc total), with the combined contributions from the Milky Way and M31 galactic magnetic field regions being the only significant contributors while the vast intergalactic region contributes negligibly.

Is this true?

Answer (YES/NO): YES